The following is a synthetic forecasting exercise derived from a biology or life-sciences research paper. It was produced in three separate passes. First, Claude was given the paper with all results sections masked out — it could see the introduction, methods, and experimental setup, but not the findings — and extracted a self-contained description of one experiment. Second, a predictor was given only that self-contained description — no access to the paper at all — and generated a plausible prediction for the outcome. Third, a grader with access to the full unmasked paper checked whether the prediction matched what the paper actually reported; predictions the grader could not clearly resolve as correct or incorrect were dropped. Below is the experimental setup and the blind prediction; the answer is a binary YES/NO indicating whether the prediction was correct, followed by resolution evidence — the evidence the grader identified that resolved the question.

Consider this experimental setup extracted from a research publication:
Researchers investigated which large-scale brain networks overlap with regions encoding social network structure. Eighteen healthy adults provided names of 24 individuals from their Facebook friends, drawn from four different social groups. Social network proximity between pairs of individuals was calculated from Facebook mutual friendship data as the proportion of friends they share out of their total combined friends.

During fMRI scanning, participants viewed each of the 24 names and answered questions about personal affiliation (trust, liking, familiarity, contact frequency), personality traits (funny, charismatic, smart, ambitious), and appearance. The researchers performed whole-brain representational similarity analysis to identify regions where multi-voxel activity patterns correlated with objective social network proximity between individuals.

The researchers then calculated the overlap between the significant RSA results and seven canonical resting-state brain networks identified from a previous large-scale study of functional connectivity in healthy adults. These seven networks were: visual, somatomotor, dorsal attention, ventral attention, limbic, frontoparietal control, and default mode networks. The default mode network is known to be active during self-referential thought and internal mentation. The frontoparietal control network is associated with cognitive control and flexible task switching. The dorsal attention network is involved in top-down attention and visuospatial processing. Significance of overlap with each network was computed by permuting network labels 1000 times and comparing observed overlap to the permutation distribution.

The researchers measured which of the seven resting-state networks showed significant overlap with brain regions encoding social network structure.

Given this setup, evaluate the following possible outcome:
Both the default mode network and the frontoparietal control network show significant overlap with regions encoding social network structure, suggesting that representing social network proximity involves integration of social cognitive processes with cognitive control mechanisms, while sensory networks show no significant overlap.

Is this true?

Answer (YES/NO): NO